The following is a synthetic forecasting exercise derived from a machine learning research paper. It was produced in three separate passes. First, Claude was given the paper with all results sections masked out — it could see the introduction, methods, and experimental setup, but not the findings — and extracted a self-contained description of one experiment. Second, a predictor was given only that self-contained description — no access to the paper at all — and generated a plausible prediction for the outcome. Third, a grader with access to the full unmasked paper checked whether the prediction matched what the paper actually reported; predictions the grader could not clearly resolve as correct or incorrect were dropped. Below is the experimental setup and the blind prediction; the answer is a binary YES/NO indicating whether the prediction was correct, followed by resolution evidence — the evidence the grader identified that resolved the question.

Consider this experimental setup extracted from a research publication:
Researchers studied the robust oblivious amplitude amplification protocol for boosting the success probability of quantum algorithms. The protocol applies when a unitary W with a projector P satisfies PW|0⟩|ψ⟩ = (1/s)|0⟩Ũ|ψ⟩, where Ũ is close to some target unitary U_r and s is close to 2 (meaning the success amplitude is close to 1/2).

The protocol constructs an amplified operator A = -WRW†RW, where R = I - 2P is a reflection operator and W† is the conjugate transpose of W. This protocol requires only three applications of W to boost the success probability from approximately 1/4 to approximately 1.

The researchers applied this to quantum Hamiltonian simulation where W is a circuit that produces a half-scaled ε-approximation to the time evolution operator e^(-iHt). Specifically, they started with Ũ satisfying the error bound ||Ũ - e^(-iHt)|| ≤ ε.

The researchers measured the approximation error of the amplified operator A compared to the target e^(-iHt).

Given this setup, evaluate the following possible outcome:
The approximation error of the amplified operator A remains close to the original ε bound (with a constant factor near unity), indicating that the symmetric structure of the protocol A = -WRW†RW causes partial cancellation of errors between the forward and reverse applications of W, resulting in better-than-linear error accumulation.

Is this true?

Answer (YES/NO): NO